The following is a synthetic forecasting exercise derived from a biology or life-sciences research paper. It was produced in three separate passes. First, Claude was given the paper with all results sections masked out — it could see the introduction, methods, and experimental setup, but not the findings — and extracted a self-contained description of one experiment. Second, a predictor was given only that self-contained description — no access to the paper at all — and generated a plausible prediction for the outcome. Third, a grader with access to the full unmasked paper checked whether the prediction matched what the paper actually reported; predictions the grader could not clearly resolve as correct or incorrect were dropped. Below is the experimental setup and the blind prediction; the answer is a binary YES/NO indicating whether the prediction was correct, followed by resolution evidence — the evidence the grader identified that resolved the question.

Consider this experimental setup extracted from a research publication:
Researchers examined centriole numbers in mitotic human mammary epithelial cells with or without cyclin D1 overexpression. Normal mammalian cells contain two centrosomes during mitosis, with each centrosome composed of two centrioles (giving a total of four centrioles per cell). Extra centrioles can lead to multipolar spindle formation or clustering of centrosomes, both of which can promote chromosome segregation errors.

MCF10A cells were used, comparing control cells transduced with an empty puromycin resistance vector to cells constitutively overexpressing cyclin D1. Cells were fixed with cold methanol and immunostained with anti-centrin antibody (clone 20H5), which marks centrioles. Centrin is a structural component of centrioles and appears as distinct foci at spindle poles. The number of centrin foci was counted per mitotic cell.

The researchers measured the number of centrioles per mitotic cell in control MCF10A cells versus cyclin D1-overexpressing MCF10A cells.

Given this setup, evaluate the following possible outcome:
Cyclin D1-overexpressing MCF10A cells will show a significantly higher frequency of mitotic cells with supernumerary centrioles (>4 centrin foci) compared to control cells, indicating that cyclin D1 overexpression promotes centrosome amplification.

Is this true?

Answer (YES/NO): YES